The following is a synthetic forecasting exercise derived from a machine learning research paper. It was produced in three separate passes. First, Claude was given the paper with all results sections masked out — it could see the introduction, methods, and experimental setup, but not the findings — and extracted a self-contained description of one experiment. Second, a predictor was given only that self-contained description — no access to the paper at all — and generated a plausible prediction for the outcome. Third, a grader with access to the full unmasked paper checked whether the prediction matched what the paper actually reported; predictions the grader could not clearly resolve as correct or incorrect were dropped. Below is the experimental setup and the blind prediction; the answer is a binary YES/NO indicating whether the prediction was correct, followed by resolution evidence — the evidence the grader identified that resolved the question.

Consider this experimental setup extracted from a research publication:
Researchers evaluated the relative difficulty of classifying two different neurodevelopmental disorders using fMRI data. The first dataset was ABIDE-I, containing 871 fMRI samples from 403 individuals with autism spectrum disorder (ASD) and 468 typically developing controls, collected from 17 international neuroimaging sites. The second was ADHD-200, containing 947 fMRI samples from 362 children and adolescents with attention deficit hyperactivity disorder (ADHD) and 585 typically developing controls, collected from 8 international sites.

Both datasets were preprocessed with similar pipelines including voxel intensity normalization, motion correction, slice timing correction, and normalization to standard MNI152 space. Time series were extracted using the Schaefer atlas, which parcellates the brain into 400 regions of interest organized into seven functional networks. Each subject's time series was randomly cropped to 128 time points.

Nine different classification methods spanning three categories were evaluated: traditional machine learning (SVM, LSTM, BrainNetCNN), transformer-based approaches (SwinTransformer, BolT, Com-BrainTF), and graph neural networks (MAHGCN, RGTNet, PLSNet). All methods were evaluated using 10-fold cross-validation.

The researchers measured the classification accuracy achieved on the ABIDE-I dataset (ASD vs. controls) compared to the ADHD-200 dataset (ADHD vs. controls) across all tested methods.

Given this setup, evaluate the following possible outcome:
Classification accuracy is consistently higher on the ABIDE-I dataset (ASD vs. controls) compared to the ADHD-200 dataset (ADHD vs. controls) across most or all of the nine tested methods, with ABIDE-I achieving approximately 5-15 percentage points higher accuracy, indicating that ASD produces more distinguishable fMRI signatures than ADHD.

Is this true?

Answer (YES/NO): NO